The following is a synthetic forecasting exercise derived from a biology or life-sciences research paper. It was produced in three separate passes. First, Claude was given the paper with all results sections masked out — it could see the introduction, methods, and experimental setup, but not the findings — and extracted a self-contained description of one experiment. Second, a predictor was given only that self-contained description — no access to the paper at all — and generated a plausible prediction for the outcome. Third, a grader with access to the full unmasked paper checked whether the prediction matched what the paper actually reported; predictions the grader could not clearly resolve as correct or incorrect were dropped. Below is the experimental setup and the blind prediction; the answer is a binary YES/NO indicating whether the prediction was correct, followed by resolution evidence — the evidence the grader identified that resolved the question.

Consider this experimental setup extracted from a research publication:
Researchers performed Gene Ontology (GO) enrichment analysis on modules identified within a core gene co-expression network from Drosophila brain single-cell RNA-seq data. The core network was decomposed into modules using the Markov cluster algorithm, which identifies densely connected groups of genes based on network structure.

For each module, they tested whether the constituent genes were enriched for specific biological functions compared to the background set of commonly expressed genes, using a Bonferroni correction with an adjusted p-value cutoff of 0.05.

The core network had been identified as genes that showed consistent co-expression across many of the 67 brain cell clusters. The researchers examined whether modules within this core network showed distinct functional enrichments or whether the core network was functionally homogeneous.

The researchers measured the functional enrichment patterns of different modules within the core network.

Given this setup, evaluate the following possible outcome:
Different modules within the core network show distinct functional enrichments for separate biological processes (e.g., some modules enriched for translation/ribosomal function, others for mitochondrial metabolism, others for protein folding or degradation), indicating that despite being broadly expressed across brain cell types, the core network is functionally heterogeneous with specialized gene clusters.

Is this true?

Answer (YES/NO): YES